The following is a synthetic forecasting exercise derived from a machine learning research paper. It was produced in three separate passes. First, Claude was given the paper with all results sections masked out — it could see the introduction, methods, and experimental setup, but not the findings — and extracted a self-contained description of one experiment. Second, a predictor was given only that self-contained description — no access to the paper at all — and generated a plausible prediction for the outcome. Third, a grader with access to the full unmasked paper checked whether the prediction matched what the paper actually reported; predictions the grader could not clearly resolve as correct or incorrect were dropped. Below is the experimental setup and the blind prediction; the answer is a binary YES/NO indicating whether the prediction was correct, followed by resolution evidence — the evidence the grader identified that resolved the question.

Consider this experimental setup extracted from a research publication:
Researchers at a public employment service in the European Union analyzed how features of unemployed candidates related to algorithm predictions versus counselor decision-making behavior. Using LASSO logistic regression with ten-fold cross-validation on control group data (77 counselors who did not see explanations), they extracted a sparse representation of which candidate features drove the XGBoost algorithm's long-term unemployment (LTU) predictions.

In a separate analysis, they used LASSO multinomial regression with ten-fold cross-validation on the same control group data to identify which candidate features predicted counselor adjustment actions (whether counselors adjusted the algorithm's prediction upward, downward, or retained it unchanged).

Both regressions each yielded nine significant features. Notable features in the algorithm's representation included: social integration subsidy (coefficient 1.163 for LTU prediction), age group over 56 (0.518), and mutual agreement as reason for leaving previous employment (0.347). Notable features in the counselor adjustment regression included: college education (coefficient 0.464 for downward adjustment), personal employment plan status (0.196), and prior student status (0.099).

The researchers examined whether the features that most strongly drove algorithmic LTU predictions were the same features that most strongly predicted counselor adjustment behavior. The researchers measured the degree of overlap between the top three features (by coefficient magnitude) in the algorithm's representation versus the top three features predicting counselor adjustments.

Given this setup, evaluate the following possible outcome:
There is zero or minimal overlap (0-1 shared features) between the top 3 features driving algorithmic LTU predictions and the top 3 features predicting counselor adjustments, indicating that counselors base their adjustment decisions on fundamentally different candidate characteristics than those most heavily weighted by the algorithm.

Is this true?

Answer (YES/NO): YES